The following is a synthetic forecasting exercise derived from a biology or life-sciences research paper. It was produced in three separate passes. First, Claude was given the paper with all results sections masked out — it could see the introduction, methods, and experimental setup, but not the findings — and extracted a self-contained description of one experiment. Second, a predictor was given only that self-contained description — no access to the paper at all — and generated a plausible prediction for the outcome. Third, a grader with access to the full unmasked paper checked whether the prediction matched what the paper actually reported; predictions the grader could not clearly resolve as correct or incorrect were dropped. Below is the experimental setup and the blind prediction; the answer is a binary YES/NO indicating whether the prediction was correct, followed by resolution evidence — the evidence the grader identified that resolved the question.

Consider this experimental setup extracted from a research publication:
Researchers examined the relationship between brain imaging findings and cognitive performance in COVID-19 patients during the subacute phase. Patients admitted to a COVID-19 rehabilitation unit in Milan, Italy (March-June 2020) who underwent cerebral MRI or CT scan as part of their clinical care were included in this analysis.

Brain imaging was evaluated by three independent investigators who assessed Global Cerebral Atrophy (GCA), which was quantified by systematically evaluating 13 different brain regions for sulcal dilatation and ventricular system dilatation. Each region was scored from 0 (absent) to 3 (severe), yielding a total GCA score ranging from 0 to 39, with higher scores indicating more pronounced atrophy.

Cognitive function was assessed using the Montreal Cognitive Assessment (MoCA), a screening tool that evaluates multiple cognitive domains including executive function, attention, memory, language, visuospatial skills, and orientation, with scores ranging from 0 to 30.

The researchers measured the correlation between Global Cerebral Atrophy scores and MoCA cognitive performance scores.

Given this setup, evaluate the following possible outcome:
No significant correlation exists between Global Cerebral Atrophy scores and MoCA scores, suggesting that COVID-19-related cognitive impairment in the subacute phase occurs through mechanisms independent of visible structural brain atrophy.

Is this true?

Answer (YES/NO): NO